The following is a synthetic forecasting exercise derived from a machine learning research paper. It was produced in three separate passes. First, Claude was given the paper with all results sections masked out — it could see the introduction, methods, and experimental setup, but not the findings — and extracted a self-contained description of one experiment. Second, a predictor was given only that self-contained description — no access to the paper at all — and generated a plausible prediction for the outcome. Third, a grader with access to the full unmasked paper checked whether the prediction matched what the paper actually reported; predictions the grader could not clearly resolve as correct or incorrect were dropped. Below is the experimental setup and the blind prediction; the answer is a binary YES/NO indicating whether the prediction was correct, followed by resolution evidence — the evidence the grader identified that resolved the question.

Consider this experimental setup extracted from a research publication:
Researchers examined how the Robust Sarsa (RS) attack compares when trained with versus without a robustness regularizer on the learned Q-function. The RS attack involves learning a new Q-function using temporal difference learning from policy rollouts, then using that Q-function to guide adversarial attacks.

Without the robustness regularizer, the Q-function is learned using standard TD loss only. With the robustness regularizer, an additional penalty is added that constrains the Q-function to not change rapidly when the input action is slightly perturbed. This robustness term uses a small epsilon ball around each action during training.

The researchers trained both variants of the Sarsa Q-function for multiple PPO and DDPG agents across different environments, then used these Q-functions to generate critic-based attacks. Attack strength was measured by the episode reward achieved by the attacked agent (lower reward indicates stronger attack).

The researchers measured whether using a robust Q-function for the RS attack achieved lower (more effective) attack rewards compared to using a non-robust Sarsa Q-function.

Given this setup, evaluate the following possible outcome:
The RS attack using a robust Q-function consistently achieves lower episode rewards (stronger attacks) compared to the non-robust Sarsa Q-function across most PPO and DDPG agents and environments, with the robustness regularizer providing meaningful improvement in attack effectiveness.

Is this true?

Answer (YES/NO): YES